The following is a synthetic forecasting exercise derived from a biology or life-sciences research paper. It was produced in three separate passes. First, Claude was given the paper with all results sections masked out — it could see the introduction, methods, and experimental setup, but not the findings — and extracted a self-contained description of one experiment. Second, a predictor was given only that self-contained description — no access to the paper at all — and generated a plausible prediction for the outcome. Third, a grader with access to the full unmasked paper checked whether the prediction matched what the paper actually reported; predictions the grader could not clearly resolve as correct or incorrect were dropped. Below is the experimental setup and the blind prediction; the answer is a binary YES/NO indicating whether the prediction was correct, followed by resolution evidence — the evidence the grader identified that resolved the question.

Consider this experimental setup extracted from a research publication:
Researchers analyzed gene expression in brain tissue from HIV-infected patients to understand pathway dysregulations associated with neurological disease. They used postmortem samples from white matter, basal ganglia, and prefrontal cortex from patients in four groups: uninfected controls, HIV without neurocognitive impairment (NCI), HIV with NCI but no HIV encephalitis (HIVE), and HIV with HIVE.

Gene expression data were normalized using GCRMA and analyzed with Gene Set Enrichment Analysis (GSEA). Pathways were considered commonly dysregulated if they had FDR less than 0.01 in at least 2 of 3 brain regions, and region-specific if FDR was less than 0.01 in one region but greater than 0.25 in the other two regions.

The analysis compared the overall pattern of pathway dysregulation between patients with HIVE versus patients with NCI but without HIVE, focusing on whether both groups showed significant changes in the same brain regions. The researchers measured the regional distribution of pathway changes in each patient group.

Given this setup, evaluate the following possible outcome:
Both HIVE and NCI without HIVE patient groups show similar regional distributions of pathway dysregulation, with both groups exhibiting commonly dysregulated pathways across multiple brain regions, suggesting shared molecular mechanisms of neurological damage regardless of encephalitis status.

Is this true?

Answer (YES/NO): NO